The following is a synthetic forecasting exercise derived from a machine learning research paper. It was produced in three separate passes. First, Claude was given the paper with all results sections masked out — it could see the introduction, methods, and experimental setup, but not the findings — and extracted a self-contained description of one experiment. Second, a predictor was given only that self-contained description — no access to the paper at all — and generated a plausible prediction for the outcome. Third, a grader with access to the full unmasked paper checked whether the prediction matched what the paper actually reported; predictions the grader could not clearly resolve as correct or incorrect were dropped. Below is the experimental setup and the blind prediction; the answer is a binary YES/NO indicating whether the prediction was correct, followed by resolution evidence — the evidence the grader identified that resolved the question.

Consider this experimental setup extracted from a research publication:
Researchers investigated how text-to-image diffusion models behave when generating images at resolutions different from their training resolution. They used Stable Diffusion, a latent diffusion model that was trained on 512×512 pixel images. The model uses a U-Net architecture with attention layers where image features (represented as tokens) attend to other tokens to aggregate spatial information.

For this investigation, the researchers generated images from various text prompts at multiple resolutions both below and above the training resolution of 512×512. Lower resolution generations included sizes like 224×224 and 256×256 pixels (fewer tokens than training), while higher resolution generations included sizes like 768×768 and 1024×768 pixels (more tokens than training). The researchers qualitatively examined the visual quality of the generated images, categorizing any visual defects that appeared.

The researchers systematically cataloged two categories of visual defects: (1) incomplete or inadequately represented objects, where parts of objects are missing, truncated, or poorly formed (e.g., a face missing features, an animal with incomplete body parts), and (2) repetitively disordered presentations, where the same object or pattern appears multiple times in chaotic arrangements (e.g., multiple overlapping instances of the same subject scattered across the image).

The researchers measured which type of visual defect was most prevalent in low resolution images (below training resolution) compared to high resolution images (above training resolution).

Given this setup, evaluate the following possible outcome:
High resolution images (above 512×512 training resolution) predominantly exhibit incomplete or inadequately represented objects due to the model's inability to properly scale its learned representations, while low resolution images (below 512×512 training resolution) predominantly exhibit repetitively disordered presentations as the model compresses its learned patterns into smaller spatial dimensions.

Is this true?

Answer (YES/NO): NO